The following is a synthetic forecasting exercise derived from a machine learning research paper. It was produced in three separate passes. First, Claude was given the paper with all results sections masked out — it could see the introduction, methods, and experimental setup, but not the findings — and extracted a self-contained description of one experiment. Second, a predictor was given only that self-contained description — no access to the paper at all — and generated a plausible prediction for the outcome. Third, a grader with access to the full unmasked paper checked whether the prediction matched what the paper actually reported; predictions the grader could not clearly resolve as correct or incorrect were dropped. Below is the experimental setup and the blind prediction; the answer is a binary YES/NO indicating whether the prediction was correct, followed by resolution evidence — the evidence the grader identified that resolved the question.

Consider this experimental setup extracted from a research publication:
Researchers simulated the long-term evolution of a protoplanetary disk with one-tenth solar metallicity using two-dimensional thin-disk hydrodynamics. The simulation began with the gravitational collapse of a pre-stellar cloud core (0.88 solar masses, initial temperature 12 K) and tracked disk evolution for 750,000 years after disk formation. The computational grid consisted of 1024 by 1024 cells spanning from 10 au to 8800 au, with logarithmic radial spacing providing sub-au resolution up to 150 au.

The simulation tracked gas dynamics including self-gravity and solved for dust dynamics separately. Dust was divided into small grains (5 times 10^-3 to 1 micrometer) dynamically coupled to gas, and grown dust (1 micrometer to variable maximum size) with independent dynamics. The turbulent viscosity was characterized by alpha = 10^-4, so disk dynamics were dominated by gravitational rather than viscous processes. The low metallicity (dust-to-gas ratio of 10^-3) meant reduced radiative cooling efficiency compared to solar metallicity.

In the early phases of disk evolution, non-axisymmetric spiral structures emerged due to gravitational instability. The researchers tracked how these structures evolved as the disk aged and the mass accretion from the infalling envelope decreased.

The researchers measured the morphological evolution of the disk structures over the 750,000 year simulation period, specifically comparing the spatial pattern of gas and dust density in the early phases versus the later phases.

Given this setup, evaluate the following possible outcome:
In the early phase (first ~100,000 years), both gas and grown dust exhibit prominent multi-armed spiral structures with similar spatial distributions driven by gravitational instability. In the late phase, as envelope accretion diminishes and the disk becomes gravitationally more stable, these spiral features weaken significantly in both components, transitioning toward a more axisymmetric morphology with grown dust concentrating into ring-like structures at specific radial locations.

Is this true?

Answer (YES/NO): YES